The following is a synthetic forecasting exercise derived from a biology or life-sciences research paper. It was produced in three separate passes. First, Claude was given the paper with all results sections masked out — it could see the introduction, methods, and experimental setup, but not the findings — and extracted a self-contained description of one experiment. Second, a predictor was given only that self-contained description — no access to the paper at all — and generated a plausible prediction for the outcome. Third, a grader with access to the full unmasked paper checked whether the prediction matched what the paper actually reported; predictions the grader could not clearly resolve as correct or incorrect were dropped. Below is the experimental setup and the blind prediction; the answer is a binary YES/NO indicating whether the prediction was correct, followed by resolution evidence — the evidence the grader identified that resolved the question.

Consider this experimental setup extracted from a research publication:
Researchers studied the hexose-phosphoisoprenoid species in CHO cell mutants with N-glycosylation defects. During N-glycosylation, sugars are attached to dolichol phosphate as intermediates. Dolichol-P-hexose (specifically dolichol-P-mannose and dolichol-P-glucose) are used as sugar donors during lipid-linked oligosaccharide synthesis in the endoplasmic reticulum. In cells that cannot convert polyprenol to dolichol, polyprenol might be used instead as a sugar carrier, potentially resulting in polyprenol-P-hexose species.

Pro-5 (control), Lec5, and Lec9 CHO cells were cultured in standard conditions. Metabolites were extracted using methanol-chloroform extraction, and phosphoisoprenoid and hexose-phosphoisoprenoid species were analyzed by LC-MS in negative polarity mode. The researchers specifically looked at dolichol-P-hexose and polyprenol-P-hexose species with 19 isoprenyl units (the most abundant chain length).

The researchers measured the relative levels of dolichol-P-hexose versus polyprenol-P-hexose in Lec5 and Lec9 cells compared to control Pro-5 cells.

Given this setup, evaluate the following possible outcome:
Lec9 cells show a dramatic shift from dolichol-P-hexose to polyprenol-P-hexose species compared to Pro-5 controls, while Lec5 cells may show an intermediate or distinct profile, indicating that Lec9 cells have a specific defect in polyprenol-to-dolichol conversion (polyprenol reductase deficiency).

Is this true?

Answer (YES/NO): NO